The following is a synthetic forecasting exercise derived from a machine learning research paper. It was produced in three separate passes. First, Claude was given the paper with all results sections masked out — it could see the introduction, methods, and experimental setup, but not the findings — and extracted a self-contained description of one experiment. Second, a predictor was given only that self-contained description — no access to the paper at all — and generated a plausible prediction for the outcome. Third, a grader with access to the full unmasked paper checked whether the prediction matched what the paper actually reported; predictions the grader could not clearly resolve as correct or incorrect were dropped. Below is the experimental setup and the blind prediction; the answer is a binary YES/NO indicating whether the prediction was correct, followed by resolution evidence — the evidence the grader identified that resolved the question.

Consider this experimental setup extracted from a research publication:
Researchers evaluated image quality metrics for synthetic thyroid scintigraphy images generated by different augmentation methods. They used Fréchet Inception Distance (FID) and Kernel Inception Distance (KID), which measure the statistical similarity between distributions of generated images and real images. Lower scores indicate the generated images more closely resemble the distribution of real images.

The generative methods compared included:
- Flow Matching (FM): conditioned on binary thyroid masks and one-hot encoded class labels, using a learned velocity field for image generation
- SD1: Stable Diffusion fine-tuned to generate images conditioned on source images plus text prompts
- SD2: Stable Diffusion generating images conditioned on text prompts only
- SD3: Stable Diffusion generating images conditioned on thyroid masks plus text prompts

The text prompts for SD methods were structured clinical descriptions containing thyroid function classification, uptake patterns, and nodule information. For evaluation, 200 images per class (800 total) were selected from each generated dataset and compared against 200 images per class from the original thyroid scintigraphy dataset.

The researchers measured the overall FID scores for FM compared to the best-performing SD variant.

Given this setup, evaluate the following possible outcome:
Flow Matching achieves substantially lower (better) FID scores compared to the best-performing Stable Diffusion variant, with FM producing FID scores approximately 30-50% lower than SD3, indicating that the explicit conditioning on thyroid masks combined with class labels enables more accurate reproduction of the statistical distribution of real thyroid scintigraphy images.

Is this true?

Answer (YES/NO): NO